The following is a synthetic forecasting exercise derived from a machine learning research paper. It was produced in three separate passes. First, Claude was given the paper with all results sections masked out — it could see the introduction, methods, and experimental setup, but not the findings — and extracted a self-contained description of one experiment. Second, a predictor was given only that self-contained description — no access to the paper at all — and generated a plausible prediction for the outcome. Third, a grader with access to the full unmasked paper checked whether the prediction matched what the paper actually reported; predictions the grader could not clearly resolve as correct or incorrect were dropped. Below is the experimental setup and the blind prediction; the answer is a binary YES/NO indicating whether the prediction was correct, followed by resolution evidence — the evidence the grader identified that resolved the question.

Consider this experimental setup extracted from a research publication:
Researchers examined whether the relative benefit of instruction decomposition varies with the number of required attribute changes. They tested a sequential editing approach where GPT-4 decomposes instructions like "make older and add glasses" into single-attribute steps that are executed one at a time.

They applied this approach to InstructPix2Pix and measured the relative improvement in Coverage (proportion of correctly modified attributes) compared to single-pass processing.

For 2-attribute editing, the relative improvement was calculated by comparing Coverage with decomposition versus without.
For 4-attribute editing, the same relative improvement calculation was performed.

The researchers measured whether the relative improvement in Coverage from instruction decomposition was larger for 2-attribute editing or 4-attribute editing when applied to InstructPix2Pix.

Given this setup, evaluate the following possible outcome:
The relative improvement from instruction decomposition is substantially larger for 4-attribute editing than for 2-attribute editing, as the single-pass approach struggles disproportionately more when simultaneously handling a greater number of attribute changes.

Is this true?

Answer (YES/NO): YES